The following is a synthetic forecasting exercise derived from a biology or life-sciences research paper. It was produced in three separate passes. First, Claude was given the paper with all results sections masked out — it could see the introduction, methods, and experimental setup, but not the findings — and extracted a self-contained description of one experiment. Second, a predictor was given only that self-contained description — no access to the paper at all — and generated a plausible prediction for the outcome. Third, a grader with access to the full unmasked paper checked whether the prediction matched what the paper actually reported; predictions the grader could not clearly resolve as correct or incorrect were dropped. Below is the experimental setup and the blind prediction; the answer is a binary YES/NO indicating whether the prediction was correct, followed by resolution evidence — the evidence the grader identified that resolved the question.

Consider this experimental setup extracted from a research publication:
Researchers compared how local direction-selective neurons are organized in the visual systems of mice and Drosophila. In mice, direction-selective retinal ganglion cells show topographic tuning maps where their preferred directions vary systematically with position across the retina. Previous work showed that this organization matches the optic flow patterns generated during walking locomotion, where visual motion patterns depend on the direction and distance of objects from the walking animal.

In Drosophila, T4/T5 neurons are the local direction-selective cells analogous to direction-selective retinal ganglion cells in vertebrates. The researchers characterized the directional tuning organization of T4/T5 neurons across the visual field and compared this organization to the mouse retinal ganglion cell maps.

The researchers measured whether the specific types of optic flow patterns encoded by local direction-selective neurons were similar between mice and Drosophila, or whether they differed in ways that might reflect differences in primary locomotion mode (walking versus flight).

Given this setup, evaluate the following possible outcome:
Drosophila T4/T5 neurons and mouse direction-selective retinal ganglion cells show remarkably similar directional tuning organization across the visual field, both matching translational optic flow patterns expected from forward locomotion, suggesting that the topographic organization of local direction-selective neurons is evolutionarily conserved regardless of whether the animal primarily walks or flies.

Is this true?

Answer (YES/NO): NO